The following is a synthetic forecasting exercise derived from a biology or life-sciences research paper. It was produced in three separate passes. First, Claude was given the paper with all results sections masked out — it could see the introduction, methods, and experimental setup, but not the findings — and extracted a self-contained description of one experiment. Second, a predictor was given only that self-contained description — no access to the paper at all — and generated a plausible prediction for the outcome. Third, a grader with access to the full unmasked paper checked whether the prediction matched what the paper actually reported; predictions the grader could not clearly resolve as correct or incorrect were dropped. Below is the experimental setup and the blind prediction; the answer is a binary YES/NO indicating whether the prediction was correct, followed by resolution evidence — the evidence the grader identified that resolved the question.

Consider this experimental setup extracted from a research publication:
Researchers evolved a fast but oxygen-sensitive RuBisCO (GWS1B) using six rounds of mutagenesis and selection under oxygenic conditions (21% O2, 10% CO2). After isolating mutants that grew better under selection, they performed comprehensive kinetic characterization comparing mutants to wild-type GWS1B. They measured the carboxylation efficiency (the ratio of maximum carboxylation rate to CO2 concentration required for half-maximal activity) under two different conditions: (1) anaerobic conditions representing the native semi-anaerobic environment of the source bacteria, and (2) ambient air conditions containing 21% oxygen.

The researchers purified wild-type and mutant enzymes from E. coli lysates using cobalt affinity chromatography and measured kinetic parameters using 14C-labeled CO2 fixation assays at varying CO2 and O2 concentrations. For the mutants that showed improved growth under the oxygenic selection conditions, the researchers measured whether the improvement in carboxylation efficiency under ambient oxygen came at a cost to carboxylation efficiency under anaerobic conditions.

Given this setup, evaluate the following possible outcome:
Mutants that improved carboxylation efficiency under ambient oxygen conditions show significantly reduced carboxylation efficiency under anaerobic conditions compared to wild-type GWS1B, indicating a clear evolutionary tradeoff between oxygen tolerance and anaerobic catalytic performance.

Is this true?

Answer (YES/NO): YES